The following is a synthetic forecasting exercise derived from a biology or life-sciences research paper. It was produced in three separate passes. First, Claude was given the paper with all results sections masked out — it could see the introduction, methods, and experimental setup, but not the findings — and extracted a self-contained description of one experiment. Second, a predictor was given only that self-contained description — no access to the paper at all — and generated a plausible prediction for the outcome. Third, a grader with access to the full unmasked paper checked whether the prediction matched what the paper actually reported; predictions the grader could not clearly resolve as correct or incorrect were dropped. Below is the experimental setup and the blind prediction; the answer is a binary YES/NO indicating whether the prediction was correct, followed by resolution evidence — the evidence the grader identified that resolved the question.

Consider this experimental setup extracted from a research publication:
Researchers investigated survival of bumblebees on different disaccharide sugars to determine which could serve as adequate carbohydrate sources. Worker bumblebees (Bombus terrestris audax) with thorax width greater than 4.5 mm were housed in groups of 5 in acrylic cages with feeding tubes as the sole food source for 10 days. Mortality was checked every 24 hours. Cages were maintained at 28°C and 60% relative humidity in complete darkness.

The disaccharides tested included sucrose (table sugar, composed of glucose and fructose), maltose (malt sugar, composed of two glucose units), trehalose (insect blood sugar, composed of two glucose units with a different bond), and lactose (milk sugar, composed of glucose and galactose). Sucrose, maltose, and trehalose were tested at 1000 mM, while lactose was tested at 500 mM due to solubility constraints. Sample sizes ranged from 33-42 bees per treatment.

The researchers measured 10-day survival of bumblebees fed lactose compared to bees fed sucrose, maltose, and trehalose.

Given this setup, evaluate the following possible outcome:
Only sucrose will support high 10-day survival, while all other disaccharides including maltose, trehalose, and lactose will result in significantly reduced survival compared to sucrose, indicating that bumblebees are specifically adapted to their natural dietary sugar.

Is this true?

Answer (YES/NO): NO